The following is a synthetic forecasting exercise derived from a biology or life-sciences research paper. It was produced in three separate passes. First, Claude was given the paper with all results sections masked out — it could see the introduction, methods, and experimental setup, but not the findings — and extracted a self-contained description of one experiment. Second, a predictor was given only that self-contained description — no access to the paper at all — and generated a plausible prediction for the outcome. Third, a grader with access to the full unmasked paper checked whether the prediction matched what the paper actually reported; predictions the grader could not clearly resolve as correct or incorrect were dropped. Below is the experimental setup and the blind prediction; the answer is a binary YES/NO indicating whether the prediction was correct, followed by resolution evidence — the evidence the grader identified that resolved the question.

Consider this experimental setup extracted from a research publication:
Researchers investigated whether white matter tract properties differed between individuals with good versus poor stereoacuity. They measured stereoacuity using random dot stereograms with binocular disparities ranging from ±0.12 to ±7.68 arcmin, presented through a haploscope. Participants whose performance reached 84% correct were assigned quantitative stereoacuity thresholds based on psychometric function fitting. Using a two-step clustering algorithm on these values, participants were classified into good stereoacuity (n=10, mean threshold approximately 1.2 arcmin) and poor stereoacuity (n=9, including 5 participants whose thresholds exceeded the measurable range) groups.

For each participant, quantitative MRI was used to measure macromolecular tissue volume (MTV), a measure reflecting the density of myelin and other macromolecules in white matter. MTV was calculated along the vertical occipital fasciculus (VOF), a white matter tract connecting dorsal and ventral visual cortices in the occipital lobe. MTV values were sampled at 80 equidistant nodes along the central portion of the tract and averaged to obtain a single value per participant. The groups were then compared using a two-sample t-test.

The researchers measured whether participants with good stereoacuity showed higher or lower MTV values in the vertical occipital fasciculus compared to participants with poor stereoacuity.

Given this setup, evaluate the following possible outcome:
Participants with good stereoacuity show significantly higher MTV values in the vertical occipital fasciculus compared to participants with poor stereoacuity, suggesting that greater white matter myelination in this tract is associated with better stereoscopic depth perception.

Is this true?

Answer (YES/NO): YES